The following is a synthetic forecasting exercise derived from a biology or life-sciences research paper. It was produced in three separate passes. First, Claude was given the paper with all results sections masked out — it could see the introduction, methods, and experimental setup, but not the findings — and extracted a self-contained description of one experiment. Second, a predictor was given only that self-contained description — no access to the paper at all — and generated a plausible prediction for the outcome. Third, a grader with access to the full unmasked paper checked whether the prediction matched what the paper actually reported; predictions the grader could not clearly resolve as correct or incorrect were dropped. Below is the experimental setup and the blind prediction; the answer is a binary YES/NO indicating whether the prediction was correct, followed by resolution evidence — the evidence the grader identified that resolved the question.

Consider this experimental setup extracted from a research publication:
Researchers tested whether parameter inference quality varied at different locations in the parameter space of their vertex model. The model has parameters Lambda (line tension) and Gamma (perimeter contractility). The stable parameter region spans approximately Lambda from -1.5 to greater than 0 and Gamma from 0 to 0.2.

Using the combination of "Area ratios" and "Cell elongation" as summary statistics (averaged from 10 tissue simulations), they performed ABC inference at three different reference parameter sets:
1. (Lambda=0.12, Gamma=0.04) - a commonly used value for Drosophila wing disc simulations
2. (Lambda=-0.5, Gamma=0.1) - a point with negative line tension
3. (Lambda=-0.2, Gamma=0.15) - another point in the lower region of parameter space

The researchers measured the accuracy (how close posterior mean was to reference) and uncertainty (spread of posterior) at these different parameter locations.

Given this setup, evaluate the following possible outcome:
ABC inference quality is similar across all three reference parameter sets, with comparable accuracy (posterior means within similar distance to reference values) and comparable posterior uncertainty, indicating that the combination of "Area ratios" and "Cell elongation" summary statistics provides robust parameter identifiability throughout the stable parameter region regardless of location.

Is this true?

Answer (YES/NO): NO